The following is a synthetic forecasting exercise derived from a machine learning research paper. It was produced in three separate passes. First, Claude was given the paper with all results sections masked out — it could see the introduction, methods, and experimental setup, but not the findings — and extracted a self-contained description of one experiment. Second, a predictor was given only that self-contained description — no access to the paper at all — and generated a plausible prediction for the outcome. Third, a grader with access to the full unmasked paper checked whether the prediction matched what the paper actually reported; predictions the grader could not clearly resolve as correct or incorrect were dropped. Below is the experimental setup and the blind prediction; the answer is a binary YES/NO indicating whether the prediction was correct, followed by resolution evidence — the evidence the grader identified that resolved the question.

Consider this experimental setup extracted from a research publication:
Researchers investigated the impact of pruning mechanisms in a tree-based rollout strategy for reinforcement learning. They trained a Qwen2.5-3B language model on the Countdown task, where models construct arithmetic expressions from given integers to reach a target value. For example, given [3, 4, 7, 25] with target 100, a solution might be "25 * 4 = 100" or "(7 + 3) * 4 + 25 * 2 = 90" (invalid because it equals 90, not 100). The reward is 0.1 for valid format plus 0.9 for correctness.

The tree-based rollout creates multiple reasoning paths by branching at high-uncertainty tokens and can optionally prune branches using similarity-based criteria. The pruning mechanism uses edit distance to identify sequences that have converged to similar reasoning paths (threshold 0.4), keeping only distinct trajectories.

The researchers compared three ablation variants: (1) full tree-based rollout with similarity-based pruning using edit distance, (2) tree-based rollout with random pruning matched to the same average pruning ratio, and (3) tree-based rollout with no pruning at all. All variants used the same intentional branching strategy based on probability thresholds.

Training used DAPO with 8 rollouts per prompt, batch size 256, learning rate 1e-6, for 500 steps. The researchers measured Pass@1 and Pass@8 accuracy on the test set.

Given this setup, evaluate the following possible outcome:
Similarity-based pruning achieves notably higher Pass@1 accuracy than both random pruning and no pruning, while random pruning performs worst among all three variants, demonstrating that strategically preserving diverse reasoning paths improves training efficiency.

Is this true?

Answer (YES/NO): NO